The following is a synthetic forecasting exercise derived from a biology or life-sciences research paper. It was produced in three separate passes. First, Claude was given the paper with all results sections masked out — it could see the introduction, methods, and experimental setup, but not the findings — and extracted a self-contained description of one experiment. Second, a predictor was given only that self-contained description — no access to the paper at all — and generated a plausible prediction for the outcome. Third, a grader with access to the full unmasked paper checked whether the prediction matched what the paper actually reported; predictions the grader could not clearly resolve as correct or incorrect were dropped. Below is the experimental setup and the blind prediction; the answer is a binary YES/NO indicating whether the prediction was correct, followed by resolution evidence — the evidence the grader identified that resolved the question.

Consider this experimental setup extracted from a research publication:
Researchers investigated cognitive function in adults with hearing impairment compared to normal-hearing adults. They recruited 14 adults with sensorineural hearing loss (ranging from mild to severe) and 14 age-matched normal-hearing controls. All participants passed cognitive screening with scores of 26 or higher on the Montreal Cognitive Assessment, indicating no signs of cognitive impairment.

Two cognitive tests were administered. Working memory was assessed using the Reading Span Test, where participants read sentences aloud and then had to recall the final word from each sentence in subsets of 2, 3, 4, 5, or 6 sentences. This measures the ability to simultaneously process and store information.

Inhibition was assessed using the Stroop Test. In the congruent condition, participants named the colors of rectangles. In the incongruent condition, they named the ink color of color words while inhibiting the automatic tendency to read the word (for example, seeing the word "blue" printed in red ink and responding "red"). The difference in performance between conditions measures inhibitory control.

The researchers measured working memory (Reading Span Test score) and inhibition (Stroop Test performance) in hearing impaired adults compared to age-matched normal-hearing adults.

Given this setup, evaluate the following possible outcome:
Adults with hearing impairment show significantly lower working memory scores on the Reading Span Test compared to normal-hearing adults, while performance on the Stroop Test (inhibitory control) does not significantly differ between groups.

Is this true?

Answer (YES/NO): NO